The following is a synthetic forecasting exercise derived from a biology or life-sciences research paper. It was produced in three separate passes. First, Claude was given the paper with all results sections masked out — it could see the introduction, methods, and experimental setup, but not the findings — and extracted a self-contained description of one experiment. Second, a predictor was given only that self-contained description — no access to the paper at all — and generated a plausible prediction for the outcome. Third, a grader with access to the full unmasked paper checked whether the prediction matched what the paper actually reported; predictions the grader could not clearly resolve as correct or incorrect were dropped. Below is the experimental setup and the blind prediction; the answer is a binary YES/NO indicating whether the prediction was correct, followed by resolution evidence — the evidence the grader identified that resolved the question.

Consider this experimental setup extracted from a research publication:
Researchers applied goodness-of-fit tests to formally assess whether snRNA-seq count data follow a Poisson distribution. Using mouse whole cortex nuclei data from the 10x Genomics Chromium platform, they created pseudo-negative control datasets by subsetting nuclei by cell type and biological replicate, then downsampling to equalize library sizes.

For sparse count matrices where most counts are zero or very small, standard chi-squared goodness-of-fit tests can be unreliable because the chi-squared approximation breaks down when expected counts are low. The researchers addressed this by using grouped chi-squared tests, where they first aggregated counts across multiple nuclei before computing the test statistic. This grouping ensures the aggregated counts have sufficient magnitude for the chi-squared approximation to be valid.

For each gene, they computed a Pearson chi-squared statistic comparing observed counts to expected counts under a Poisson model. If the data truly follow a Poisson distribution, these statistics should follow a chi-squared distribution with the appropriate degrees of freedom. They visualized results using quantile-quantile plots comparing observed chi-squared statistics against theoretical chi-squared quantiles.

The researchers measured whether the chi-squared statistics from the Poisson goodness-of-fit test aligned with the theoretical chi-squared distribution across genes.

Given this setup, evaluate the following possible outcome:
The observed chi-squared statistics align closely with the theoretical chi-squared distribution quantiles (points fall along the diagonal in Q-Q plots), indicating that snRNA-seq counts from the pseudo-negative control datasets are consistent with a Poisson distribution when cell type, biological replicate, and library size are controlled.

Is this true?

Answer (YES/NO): NO